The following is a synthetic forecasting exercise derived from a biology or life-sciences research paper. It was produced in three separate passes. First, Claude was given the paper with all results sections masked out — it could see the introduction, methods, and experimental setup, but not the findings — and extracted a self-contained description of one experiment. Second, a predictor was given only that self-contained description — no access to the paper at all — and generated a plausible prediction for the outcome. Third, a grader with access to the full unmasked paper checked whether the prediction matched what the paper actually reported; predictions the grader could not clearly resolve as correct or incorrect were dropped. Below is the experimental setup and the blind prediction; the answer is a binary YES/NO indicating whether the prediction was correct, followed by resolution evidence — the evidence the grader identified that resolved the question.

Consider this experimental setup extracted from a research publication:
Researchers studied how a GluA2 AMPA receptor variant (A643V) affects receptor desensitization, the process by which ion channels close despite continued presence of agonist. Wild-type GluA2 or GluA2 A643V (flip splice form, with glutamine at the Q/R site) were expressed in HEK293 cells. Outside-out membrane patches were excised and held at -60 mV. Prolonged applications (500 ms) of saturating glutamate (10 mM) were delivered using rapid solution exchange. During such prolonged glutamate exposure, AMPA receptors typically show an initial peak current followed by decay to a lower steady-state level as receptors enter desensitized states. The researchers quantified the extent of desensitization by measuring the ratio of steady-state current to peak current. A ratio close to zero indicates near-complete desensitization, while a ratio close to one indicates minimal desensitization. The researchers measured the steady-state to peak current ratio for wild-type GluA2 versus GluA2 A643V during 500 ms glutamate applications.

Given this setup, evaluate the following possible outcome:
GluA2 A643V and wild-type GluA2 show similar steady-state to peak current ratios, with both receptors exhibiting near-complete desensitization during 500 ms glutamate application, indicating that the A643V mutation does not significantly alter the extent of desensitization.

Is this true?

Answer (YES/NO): NO